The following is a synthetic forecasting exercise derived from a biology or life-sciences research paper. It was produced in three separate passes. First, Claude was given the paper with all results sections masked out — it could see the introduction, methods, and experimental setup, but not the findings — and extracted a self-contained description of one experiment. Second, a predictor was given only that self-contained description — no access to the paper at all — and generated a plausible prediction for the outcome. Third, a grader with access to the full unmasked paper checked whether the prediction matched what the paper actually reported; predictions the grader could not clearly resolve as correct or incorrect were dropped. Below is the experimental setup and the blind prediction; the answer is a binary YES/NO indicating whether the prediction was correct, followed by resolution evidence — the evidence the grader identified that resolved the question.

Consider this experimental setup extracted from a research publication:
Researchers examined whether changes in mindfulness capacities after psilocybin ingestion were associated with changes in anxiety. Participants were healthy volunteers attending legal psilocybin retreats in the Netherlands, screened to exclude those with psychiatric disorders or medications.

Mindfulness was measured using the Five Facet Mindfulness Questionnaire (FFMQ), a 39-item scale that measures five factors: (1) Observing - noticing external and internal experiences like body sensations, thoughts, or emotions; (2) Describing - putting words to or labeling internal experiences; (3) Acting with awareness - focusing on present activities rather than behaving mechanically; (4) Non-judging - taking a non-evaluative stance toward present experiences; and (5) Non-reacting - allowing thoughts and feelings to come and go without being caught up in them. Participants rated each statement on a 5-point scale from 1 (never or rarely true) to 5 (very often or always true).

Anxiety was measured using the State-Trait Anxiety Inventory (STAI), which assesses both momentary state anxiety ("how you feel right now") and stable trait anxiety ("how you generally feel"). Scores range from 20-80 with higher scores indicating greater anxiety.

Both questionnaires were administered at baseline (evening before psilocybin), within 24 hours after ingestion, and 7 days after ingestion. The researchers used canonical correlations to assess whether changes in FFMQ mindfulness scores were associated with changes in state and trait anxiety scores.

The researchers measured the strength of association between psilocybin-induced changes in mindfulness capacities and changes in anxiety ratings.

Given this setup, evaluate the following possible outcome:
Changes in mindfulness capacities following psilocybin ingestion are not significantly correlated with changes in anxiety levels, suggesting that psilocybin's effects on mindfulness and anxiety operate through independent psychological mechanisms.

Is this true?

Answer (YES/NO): NO